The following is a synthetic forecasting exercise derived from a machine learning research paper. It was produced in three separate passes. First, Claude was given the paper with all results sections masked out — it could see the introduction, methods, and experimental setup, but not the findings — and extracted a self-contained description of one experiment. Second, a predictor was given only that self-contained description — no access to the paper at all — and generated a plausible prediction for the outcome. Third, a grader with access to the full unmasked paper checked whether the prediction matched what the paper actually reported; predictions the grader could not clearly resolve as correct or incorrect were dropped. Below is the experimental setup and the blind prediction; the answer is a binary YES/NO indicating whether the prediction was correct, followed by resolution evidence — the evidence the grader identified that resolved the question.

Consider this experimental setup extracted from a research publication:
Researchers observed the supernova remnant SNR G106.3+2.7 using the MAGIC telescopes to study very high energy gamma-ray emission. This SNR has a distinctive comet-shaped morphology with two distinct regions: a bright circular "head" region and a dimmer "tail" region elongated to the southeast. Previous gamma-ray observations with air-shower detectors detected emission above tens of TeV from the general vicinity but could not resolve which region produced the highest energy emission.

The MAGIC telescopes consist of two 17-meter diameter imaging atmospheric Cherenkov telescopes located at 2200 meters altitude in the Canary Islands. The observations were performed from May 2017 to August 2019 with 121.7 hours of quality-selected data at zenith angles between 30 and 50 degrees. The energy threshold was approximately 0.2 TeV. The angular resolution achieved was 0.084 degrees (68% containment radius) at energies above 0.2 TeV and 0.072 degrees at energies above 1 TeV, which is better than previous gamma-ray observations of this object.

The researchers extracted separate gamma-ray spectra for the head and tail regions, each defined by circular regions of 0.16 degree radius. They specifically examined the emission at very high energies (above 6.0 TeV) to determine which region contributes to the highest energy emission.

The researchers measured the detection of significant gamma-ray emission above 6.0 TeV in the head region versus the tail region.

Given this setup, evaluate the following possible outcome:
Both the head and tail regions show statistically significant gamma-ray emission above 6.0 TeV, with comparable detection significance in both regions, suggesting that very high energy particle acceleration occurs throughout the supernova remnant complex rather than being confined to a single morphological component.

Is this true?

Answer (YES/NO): NO